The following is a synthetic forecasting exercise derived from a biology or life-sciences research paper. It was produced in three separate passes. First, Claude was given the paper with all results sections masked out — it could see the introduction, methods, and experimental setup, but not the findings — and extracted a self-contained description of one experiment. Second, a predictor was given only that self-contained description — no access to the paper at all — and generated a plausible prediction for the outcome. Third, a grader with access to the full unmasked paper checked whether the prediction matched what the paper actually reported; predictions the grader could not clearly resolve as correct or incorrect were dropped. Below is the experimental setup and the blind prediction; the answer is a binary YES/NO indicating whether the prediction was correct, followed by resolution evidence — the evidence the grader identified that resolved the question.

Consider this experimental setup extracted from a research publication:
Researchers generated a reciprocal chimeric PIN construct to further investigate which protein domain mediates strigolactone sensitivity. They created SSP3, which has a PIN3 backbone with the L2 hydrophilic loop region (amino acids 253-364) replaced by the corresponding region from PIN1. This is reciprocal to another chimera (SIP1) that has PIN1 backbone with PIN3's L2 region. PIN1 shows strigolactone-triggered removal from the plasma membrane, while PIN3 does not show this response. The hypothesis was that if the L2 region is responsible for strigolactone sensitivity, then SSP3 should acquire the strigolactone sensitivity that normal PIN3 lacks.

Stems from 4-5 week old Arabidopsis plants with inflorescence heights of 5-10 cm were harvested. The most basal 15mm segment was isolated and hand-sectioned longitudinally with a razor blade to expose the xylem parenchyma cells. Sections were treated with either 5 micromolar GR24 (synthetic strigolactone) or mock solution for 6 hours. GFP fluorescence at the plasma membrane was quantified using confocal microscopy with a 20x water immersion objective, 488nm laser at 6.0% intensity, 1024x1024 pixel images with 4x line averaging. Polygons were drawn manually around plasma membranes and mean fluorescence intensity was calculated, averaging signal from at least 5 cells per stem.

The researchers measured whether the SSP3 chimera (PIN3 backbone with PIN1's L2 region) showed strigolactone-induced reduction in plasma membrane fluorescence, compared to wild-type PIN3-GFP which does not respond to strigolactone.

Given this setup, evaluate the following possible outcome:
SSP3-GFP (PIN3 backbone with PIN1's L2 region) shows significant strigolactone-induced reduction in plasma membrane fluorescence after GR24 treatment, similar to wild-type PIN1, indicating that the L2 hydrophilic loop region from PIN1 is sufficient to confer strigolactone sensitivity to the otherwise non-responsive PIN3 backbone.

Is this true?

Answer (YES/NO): YES